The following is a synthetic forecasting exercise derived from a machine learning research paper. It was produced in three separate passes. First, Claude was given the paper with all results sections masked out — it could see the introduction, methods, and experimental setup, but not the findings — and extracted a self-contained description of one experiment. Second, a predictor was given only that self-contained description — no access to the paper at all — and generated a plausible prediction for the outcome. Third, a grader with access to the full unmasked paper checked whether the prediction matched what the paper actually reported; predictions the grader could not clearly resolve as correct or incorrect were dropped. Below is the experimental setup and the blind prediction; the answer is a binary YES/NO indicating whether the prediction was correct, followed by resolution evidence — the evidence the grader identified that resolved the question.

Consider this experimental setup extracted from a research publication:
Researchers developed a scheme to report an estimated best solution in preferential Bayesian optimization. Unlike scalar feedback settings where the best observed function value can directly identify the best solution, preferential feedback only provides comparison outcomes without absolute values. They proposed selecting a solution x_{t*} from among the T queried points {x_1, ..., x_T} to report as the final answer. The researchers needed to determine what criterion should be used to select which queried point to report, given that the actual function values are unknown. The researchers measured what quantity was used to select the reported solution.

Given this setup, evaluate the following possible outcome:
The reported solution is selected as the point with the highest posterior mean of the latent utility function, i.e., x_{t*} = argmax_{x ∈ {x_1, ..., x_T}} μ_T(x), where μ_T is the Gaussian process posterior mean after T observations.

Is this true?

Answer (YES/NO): NO